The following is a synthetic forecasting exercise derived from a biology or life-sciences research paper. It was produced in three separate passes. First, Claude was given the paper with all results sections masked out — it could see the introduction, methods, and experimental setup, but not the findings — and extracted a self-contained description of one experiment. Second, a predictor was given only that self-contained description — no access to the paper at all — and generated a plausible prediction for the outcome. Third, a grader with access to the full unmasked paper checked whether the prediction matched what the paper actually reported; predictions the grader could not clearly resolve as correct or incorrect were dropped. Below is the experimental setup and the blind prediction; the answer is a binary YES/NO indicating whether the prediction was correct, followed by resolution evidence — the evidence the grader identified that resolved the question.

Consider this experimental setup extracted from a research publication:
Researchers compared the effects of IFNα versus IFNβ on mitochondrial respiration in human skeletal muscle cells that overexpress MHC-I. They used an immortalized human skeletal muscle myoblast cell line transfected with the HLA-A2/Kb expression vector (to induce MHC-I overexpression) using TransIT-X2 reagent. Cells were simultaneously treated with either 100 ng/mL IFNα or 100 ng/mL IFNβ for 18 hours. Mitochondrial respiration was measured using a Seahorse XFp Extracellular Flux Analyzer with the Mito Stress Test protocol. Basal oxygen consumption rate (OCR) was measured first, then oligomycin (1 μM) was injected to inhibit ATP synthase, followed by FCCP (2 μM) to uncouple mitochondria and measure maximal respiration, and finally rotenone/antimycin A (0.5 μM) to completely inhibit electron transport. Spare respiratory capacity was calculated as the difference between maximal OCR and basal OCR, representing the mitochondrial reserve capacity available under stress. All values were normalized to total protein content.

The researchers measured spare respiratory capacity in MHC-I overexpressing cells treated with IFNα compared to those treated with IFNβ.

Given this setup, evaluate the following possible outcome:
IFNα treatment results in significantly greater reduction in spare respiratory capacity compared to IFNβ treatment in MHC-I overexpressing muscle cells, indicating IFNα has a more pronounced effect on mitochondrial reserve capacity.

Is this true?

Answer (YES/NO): NO